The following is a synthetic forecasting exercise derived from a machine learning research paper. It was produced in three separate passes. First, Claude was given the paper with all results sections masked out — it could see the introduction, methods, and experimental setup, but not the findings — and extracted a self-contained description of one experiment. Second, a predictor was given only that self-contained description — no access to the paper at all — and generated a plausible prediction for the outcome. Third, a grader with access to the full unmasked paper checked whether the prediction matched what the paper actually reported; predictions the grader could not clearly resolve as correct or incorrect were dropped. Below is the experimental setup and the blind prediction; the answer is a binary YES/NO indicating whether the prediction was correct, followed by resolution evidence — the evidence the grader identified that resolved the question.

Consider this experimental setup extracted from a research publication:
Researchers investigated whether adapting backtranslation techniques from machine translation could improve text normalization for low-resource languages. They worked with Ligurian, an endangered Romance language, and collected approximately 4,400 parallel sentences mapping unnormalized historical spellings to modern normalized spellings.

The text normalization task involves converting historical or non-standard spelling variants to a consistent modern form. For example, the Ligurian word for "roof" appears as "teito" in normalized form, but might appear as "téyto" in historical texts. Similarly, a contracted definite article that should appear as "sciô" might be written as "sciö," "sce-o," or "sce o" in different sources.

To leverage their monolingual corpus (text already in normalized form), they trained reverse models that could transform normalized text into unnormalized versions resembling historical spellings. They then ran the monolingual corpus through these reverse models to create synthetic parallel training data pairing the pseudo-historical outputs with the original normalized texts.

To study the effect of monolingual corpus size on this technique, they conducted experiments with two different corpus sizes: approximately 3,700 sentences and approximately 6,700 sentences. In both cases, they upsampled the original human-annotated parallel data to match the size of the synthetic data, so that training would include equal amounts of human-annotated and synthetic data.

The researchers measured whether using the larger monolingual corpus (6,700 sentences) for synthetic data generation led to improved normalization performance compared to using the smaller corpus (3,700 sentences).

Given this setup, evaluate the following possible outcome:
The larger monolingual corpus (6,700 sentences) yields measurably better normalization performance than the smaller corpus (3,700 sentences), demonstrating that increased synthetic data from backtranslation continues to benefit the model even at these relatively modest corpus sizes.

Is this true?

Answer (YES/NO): YES